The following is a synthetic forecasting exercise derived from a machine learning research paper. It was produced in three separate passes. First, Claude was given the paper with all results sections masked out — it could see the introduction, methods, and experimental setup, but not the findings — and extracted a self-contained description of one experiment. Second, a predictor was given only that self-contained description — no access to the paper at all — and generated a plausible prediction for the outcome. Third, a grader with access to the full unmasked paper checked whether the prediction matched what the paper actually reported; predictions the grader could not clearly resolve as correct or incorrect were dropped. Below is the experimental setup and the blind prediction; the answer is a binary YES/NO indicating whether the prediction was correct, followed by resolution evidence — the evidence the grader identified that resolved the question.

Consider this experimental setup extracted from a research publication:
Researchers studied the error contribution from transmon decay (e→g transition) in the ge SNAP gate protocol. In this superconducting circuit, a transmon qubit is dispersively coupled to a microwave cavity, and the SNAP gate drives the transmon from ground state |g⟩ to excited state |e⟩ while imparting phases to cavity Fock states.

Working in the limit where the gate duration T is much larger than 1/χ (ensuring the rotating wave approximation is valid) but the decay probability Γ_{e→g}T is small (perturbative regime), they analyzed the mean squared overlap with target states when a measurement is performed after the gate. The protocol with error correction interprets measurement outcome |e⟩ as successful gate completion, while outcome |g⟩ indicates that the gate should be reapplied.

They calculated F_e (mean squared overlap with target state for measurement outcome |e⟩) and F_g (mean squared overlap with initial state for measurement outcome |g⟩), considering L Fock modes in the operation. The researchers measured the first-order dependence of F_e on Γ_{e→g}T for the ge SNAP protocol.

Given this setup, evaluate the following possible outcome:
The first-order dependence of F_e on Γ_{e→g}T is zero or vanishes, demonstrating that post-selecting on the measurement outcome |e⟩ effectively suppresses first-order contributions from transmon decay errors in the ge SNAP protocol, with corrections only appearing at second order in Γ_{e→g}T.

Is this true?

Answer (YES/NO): NO